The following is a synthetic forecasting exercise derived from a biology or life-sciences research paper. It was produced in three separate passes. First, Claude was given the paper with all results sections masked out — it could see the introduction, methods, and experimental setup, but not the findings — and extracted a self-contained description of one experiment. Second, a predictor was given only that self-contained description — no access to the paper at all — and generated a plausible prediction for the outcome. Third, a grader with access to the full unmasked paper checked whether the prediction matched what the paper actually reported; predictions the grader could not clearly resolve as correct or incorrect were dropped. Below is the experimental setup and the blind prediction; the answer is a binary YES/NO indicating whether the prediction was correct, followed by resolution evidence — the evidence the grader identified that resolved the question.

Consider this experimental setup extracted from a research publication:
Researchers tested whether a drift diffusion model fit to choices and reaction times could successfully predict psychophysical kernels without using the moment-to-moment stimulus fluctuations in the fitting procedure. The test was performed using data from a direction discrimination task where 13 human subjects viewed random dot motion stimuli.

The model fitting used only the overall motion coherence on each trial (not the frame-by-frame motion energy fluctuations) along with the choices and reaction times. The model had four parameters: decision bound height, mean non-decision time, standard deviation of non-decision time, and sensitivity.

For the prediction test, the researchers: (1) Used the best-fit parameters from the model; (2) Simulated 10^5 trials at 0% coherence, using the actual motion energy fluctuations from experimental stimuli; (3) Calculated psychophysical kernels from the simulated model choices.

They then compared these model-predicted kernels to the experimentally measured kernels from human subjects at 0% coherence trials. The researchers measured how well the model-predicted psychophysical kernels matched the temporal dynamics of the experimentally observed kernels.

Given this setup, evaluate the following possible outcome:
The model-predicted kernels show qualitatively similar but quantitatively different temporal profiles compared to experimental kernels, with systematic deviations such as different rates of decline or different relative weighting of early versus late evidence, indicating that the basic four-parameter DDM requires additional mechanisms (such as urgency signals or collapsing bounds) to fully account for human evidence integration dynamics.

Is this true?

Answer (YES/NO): NO